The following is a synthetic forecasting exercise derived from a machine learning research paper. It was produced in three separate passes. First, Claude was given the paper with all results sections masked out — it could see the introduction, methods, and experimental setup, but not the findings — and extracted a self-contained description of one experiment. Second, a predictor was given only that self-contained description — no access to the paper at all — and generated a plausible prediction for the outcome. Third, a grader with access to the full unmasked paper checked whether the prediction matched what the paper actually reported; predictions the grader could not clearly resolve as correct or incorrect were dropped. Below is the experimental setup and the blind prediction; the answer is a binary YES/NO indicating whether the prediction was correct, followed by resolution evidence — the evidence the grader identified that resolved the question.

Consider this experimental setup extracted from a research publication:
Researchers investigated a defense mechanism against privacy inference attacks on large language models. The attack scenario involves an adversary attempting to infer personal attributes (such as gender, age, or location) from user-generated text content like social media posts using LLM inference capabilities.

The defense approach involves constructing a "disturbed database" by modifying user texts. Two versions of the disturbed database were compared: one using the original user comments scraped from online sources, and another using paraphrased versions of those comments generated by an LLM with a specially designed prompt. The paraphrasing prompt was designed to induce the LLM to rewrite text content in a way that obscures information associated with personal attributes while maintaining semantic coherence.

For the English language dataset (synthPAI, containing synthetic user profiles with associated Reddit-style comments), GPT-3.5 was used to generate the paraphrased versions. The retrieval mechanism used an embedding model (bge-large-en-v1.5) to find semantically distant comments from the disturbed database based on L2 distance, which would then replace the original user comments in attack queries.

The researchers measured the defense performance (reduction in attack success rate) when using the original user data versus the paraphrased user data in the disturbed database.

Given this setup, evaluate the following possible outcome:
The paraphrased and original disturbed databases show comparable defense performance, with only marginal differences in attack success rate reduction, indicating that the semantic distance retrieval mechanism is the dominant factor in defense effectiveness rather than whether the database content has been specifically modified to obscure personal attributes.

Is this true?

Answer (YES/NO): NO